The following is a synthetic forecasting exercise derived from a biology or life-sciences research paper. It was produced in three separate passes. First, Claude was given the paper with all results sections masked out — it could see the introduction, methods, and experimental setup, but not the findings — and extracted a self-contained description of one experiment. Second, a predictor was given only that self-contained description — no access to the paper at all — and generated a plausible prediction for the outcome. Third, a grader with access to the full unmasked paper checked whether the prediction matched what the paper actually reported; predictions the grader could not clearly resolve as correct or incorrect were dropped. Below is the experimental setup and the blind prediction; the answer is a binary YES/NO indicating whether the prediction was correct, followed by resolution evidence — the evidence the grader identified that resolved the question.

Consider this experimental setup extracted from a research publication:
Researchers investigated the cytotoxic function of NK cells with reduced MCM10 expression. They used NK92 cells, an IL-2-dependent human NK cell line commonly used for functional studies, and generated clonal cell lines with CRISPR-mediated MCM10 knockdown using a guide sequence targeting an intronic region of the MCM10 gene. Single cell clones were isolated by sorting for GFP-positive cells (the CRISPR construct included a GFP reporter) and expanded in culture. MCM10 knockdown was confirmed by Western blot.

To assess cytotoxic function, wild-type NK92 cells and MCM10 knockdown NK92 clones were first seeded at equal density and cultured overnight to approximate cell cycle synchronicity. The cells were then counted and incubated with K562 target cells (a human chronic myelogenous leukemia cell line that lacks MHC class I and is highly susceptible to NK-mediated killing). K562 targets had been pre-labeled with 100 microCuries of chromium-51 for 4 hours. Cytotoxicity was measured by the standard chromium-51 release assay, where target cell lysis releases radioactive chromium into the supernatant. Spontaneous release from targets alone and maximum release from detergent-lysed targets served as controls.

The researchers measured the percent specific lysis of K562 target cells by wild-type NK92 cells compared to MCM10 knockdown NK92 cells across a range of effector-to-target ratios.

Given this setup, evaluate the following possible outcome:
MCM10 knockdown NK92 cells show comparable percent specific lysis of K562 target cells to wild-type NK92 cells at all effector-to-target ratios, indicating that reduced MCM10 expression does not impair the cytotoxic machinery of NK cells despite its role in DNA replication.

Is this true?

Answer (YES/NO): YES